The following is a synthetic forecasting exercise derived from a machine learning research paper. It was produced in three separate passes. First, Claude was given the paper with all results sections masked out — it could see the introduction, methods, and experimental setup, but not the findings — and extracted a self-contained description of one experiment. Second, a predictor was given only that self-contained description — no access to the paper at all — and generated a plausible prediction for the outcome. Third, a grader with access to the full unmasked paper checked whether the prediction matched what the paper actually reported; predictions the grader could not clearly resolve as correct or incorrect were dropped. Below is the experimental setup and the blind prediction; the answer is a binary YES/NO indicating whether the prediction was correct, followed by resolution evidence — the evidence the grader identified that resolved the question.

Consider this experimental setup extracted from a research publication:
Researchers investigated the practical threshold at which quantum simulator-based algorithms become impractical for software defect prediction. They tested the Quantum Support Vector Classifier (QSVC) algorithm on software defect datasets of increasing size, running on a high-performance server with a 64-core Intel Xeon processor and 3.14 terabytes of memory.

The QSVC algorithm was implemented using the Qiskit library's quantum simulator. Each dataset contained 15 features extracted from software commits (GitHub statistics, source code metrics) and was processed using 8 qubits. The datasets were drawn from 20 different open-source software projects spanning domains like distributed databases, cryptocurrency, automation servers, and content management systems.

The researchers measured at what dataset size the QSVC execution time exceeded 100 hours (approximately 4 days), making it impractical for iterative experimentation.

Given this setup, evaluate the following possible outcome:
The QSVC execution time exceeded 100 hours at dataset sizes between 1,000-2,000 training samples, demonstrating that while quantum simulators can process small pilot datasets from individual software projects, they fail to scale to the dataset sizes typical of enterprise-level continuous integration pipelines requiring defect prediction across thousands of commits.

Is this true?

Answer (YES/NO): NO